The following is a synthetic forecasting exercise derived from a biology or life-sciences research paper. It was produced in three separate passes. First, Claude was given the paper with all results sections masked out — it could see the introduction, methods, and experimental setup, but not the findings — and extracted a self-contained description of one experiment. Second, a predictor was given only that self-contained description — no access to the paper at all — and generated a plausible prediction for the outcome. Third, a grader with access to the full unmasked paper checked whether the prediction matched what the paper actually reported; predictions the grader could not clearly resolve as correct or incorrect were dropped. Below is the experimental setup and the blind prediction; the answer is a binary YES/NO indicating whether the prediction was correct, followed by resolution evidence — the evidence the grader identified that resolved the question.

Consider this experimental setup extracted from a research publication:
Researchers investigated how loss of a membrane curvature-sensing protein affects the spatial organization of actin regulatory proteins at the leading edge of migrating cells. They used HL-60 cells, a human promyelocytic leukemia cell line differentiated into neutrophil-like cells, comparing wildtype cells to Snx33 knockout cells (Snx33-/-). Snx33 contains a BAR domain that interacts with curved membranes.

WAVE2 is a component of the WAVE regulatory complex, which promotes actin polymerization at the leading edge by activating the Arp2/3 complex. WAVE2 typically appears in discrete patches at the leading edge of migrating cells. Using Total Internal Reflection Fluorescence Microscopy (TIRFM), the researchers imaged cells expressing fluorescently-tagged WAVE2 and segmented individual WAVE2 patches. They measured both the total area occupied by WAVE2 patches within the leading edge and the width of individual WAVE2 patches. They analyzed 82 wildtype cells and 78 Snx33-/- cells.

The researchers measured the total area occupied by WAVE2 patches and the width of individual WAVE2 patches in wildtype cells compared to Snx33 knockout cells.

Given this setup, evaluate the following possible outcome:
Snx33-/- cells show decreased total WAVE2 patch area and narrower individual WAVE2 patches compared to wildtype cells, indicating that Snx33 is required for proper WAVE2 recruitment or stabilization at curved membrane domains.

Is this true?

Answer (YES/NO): NO